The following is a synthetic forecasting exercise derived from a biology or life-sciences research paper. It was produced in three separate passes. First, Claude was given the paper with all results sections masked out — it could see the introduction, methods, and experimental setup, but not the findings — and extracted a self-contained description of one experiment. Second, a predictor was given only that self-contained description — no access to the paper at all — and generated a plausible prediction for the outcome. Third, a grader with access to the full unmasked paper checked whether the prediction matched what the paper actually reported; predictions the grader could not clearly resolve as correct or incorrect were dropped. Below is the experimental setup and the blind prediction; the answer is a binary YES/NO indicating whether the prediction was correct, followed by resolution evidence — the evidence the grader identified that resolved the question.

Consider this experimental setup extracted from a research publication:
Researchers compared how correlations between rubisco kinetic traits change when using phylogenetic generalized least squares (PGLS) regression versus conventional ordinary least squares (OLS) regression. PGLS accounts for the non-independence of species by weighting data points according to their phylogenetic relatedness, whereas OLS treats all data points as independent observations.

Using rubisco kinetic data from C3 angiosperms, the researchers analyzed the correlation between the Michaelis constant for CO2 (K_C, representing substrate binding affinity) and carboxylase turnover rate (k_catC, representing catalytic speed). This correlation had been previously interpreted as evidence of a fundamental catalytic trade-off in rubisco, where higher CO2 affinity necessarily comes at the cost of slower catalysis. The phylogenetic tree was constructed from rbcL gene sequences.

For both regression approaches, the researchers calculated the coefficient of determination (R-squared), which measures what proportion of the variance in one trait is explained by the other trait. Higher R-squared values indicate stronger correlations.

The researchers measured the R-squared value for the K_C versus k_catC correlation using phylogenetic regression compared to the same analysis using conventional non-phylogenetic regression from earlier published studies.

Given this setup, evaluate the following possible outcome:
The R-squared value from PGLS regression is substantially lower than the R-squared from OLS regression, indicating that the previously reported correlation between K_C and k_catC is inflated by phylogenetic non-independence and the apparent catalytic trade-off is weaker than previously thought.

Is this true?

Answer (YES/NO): YES